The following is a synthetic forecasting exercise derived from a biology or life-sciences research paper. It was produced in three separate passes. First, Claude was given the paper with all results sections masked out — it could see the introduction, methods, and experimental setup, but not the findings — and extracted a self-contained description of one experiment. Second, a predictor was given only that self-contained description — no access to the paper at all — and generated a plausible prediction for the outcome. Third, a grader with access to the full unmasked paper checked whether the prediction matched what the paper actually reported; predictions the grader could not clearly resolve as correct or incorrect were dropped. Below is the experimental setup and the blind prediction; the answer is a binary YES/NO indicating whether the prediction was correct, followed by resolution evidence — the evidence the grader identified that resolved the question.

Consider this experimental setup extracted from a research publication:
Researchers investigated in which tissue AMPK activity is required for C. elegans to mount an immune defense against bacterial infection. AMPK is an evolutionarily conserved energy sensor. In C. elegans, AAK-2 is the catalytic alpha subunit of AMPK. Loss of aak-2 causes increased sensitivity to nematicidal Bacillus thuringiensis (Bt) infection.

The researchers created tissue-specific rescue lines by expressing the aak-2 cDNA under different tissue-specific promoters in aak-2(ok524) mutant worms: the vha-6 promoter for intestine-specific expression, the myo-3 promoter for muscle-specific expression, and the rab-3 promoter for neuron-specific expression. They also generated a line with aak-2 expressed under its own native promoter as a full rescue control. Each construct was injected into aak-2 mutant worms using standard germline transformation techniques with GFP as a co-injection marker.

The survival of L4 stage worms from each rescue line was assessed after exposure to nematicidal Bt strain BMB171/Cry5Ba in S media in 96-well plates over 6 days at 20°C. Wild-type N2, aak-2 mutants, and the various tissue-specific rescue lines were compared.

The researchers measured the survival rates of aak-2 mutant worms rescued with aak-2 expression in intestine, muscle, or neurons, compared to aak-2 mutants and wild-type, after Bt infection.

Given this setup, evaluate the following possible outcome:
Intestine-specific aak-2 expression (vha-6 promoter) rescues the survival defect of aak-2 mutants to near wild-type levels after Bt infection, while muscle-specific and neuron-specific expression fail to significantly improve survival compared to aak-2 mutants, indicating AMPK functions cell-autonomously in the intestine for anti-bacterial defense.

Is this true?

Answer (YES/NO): YES